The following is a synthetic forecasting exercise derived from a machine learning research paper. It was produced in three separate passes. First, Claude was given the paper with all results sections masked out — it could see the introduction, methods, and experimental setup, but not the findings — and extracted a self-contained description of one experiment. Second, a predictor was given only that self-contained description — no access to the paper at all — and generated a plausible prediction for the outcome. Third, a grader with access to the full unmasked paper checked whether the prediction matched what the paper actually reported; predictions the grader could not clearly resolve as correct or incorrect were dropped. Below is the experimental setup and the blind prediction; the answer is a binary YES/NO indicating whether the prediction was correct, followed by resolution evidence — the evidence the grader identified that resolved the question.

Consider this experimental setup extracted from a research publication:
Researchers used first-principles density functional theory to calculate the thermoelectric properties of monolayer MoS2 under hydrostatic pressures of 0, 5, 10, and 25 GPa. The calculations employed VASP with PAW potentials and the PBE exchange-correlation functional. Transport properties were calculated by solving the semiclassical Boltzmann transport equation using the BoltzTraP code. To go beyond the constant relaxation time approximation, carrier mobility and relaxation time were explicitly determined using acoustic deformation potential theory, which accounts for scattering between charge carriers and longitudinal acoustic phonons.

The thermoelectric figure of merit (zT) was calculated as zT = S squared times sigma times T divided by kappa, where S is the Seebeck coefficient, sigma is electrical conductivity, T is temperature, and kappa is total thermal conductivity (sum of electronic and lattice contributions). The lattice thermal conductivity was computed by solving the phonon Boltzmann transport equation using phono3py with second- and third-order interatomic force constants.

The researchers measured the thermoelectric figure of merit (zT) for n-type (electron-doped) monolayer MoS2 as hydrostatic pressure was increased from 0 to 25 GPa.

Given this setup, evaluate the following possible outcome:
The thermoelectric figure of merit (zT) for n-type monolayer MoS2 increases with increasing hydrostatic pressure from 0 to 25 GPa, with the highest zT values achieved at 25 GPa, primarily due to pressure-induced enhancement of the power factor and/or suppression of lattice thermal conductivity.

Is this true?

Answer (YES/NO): YES